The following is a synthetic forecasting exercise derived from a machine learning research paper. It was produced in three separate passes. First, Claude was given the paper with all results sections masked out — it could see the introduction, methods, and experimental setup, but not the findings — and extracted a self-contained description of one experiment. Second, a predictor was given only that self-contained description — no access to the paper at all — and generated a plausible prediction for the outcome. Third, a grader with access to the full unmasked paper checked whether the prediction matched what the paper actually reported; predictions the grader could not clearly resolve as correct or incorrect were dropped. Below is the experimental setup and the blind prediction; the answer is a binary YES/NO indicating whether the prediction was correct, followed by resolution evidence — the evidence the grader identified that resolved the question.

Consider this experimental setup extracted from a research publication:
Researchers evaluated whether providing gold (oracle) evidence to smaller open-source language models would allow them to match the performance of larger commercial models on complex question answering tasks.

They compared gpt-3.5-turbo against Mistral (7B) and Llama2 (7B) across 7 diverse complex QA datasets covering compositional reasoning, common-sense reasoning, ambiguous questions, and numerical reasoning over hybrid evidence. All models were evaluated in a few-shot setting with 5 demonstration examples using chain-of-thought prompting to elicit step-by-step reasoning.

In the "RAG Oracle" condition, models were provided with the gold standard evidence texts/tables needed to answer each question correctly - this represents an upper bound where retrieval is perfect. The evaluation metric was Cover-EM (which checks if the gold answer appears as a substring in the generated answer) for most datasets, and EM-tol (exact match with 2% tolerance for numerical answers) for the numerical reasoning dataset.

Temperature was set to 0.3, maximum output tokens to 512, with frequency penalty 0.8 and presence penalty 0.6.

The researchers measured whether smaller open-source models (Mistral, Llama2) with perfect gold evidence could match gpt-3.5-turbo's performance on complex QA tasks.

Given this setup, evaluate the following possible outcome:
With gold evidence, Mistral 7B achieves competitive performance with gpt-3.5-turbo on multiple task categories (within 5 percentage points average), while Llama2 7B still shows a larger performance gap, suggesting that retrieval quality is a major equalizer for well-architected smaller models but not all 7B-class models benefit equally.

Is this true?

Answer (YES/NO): NO